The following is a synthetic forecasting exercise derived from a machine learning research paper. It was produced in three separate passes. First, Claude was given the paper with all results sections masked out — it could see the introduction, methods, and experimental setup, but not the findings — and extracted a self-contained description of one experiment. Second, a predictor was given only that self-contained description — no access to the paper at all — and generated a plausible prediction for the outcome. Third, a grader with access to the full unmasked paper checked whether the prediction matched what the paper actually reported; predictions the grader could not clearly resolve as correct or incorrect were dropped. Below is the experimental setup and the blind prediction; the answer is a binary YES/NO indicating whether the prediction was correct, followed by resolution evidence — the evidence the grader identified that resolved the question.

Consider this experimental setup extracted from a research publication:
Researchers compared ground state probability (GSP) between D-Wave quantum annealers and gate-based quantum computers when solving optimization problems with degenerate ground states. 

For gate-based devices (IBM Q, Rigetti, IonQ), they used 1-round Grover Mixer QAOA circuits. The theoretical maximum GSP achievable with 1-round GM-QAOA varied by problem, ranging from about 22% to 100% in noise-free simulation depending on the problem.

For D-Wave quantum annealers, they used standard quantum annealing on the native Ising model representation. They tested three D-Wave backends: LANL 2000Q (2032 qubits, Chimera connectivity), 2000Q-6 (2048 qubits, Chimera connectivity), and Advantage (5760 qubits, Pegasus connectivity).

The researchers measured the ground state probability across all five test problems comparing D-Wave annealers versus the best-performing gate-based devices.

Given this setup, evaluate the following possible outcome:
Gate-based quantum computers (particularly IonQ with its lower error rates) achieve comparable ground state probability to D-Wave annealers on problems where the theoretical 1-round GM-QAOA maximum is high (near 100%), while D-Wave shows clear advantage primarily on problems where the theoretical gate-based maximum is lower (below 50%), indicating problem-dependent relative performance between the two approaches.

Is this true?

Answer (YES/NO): NO